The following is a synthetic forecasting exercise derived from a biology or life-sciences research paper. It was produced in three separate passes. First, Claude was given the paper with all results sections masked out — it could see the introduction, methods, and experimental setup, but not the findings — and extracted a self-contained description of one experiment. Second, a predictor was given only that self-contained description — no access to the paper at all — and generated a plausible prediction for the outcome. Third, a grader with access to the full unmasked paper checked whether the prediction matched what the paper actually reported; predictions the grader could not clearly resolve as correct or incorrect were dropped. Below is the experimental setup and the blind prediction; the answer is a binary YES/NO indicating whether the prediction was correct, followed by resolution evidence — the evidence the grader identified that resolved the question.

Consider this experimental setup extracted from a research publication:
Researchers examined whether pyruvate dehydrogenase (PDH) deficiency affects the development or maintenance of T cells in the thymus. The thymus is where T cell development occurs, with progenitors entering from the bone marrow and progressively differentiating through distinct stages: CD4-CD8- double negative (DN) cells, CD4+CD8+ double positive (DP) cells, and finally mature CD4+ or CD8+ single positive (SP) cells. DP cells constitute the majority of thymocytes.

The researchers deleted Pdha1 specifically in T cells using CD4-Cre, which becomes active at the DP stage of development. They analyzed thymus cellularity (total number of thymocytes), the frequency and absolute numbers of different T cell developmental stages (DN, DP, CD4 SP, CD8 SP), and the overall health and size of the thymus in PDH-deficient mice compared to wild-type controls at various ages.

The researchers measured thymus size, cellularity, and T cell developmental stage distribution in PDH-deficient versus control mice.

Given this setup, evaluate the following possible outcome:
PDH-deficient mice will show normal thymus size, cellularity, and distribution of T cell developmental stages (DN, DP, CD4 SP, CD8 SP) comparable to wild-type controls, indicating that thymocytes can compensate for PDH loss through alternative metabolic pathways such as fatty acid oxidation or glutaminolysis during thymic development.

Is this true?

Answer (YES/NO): NO